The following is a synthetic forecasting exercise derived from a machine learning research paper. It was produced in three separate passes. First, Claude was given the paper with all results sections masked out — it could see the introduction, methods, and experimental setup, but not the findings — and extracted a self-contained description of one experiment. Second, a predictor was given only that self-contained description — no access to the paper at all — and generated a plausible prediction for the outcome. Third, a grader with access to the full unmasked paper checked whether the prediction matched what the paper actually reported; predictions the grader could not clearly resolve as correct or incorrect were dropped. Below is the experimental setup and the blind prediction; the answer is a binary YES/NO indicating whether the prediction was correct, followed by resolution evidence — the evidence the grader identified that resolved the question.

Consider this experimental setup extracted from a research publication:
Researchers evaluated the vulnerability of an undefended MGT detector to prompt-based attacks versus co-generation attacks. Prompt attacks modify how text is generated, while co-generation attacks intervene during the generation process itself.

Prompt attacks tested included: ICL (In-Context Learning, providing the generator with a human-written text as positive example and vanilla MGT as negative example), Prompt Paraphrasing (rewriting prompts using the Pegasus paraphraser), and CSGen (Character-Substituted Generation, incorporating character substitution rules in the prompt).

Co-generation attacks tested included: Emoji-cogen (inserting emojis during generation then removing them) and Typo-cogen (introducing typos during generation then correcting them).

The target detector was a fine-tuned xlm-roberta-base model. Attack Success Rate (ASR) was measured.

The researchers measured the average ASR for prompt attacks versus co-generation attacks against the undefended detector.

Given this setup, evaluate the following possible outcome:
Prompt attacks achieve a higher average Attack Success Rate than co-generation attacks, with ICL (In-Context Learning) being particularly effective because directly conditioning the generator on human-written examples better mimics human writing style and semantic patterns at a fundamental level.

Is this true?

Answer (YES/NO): NO